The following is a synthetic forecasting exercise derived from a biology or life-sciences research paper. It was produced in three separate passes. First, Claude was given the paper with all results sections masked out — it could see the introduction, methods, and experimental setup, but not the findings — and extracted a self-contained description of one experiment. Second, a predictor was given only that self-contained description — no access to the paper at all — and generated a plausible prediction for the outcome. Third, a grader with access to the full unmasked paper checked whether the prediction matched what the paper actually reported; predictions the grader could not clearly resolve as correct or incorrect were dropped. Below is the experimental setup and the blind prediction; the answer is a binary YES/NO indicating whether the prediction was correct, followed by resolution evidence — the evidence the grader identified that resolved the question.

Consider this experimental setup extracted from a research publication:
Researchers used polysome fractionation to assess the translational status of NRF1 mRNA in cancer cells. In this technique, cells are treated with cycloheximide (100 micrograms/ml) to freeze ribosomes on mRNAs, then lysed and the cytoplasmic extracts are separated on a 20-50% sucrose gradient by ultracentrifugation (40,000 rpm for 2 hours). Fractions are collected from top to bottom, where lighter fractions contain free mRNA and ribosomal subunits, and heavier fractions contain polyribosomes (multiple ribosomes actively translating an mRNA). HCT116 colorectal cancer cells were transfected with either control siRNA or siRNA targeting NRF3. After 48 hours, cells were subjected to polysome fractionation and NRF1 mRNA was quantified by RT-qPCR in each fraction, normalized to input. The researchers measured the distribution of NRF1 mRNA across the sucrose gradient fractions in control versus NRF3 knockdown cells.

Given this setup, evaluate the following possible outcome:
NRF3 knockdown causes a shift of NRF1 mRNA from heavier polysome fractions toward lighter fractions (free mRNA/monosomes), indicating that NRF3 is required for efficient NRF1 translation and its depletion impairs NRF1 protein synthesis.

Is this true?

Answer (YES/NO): NO